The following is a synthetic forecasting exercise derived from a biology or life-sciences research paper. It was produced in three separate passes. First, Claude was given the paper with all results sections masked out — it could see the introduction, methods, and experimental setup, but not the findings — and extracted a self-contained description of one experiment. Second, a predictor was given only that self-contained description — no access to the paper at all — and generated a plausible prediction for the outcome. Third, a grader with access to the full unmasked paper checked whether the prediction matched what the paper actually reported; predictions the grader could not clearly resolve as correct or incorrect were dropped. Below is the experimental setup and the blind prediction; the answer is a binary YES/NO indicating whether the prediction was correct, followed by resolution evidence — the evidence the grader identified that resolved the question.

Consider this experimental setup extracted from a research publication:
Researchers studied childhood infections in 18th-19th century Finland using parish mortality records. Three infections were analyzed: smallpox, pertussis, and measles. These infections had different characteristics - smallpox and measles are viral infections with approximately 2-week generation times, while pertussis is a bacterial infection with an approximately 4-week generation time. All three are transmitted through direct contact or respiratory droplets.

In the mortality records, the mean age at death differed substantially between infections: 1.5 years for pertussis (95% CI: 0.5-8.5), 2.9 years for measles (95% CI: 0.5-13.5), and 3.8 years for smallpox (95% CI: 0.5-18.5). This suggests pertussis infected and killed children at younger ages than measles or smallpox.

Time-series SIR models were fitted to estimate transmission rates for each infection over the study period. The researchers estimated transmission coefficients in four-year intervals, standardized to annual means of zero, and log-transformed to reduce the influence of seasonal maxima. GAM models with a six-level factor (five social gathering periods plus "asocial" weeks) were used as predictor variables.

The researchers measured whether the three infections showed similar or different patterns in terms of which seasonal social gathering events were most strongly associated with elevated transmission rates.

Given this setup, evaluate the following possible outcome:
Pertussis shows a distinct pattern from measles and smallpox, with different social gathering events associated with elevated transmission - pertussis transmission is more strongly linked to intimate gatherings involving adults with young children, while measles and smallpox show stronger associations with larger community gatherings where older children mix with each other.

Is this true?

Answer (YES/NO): NO